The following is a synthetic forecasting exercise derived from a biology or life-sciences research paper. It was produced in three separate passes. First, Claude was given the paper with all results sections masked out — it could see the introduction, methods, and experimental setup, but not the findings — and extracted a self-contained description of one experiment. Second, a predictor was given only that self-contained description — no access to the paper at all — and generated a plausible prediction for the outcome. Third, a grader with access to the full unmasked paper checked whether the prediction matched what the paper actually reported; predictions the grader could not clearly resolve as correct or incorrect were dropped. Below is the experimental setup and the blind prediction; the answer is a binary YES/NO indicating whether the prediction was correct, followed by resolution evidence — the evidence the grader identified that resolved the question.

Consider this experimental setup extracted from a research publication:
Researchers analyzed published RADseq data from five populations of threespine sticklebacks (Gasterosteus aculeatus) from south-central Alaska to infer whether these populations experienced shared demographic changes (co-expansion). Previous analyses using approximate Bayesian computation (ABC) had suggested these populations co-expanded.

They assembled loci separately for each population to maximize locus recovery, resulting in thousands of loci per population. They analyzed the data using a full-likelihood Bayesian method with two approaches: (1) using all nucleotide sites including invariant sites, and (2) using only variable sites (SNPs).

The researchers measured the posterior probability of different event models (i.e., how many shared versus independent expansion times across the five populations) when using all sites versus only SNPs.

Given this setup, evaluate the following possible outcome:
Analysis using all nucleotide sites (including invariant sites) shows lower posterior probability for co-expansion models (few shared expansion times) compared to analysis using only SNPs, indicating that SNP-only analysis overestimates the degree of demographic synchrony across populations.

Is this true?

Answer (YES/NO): YES